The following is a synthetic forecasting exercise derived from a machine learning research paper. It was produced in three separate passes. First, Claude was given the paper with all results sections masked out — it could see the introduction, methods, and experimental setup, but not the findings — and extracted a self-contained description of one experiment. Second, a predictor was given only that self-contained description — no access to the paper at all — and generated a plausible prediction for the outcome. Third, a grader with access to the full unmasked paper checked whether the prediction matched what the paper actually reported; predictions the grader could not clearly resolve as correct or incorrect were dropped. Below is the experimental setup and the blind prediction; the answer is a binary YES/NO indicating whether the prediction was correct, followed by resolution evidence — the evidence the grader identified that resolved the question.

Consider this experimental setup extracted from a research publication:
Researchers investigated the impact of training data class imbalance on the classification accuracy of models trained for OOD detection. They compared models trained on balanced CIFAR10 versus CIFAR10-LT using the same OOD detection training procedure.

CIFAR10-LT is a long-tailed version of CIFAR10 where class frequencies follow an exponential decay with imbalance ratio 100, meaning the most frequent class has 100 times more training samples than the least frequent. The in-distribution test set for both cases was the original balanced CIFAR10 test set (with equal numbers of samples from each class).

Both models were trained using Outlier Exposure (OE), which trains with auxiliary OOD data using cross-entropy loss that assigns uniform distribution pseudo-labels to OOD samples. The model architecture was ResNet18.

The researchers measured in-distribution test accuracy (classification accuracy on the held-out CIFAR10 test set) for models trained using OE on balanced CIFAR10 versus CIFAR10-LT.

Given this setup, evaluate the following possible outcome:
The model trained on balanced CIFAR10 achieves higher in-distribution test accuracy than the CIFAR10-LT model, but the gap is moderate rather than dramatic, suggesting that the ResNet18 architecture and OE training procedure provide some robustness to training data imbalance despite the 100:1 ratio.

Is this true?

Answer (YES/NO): NO